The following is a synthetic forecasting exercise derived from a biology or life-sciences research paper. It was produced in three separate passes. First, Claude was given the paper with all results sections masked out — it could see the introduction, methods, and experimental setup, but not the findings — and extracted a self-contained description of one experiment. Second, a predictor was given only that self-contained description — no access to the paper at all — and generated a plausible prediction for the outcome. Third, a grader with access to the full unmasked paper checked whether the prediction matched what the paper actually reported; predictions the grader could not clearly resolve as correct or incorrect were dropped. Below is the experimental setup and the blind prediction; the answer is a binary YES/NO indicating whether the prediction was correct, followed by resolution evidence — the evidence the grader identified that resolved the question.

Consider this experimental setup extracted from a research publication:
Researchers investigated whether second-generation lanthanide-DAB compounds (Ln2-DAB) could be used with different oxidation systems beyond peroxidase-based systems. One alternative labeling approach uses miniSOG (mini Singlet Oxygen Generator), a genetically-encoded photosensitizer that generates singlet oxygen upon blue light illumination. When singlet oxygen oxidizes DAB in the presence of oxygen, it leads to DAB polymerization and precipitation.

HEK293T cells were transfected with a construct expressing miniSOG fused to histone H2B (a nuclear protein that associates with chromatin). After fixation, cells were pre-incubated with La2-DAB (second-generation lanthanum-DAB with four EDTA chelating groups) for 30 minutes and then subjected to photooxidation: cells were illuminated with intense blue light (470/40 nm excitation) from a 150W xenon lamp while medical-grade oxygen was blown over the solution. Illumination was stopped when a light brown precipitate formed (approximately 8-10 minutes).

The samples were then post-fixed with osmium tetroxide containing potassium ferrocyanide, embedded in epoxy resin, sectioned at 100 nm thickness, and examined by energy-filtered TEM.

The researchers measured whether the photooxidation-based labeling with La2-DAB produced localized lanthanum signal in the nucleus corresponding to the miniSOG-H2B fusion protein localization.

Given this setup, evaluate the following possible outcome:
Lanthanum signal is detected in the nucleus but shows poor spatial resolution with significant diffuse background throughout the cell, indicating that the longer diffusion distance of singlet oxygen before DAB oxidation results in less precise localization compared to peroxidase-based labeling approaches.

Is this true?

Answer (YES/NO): NO